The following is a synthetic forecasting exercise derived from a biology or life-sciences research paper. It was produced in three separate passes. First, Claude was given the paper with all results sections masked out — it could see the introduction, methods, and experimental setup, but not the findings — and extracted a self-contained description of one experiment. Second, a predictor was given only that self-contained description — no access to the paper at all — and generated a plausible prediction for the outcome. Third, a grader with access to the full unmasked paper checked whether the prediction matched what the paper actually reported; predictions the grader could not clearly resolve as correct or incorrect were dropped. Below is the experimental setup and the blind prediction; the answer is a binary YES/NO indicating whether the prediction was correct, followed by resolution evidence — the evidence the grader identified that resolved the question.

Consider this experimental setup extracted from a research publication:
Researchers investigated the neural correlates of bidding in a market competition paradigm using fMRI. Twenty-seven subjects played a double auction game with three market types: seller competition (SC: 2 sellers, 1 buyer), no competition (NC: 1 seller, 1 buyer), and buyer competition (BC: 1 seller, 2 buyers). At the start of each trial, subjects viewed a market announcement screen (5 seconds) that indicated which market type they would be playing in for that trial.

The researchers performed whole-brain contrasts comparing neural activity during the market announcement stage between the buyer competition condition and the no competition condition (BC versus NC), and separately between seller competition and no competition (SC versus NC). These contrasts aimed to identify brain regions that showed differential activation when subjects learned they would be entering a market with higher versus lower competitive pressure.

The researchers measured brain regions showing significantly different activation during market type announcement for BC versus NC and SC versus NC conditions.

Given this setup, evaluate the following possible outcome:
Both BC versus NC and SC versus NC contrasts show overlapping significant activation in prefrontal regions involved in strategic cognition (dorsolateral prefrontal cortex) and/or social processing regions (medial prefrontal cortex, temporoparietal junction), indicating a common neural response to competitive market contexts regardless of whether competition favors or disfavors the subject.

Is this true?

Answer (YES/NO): NO